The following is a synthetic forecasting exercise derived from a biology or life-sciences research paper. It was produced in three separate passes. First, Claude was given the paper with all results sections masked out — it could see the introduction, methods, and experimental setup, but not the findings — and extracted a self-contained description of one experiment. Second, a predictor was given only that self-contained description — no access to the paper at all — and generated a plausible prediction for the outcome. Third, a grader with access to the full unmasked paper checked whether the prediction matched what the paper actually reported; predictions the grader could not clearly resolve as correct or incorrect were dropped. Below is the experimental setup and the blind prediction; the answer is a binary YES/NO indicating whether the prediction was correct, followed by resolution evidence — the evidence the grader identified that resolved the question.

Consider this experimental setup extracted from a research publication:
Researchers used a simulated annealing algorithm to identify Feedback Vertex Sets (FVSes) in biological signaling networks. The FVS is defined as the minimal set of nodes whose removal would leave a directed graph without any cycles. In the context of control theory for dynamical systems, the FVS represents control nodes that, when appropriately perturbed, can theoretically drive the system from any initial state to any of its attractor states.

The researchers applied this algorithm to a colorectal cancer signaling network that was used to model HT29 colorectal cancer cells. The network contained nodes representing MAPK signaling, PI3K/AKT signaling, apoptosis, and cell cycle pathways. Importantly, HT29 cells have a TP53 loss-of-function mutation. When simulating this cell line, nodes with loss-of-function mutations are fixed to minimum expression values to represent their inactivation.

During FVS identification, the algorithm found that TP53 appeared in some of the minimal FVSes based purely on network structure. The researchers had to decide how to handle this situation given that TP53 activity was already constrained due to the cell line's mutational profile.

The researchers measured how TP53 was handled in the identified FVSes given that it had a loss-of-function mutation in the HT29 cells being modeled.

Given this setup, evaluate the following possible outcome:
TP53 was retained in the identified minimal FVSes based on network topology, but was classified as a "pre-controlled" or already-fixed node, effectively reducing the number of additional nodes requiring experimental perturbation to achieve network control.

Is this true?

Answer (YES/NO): YES